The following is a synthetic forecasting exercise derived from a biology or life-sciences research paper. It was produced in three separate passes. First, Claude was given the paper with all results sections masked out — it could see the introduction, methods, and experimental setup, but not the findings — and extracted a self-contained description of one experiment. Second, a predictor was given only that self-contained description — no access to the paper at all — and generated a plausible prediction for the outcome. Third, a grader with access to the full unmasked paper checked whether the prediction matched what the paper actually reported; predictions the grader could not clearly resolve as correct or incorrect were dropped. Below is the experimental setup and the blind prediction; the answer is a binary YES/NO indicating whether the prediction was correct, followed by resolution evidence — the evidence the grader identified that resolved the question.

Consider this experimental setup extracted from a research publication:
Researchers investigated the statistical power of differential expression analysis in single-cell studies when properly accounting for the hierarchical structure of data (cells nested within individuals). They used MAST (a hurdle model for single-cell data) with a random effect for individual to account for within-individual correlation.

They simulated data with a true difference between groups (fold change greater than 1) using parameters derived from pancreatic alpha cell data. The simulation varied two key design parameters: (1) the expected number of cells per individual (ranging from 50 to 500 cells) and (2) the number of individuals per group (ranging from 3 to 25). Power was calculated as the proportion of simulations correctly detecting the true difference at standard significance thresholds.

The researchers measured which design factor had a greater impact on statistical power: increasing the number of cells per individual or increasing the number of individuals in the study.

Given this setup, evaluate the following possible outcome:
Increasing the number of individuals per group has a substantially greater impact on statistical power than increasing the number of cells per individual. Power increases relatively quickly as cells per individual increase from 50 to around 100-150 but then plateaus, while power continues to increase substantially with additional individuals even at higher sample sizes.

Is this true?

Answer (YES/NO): YES